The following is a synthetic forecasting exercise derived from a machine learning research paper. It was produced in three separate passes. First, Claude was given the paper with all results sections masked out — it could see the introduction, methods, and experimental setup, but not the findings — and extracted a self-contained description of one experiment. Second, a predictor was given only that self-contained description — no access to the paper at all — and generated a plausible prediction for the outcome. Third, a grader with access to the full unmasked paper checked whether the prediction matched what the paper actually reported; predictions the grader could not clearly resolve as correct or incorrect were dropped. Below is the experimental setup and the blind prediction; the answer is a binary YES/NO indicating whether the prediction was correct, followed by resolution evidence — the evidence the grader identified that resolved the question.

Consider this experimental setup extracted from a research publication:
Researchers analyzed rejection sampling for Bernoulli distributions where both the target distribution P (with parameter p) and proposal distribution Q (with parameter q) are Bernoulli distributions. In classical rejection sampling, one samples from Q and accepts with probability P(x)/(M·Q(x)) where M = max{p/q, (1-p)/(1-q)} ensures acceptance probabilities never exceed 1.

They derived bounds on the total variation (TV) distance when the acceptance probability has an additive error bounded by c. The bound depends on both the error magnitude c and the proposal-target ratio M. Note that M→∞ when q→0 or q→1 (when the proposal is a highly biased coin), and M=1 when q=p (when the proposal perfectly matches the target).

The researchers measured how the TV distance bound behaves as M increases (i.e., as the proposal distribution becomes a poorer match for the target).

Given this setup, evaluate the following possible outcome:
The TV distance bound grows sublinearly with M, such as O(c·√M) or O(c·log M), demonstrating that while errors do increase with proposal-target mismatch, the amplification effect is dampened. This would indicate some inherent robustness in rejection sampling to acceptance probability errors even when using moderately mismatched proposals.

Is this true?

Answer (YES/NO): NO